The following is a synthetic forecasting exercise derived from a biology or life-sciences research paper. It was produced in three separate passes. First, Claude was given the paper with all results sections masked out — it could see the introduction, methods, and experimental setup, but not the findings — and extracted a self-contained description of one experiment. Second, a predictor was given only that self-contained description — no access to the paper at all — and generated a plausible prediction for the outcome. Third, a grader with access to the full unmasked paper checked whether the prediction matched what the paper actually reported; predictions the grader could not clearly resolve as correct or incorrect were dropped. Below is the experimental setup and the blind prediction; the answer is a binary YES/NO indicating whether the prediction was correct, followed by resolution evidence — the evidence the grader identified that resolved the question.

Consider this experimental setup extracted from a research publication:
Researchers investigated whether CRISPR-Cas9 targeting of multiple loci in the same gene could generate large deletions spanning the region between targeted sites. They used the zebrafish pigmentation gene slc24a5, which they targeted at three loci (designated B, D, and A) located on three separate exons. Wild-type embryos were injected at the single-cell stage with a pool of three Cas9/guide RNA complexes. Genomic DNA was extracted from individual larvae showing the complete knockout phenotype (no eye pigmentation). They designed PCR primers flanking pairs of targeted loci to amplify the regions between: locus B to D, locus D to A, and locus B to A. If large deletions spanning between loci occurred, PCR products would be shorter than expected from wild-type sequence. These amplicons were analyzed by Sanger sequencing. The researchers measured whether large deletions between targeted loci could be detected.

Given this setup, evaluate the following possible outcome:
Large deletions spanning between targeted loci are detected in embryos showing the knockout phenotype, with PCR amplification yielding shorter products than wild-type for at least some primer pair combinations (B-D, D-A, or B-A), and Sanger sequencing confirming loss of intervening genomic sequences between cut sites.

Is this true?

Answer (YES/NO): YES